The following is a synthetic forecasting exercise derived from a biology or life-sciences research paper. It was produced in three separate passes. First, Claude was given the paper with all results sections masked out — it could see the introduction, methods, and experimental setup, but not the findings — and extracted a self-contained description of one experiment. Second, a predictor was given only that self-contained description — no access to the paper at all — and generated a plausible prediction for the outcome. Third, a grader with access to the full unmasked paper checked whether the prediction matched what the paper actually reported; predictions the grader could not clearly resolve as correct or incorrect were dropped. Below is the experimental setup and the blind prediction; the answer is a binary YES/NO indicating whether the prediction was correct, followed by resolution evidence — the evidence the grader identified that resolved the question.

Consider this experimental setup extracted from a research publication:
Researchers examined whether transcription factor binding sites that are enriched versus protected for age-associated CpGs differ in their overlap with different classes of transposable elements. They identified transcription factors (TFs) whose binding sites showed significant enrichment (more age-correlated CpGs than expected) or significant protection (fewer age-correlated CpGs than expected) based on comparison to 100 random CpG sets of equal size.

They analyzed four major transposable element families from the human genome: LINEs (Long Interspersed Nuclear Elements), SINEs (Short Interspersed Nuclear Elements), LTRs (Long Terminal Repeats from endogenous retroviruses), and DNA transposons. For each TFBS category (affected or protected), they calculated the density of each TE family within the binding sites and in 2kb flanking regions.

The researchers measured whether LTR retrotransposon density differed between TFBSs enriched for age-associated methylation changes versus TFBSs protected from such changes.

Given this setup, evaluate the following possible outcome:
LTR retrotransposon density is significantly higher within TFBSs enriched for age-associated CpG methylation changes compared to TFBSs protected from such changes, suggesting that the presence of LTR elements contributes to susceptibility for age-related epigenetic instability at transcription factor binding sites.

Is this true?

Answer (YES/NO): NO